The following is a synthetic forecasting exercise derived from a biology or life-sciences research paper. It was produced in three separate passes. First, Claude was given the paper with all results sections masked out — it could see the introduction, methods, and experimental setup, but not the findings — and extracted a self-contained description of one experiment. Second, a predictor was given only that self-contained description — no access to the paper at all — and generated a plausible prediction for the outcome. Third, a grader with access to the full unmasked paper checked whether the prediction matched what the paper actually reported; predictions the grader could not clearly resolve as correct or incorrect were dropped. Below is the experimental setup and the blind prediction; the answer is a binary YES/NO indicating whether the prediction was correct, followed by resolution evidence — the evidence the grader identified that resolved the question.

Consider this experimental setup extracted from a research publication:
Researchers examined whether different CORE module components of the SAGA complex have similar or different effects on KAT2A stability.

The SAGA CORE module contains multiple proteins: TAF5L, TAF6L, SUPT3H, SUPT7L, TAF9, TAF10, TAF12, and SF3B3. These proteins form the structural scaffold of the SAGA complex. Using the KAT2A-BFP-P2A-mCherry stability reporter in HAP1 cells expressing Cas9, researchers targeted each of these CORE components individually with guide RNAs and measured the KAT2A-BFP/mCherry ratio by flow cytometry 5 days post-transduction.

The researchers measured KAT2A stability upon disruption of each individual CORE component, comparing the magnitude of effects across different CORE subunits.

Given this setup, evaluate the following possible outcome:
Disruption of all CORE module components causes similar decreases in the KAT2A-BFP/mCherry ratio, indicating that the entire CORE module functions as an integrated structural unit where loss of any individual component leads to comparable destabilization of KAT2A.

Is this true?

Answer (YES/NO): NO